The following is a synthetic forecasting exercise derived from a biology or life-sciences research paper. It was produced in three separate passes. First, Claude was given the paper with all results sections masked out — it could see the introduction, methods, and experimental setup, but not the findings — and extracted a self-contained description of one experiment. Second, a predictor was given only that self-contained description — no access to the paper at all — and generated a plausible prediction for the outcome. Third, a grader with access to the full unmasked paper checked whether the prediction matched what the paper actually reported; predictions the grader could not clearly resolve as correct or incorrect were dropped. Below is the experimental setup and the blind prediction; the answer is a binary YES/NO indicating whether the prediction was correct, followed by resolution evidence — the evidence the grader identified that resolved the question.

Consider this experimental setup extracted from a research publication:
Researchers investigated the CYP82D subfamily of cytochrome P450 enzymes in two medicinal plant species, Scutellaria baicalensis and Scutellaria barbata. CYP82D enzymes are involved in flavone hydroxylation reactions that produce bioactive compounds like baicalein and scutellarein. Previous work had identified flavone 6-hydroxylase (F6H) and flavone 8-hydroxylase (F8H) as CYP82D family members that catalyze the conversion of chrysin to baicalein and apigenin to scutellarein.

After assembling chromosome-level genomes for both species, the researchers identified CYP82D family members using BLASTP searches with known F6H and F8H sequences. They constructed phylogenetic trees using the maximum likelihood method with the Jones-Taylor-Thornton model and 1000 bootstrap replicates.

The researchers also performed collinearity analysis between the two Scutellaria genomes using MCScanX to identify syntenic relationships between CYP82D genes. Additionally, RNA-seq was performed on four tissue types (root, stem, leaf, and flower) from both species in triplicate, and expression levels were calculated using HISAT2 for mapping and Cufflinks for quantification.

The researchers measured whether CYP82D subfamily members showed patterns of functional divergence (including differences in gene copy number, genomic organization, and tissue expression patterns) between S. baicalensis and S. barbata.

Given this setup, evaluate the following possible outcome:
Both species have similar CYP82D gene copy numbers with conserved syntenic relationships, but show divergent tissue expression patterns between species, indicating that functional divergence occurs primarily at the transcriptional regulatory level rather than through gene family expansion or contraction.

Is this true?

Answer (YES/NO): NO